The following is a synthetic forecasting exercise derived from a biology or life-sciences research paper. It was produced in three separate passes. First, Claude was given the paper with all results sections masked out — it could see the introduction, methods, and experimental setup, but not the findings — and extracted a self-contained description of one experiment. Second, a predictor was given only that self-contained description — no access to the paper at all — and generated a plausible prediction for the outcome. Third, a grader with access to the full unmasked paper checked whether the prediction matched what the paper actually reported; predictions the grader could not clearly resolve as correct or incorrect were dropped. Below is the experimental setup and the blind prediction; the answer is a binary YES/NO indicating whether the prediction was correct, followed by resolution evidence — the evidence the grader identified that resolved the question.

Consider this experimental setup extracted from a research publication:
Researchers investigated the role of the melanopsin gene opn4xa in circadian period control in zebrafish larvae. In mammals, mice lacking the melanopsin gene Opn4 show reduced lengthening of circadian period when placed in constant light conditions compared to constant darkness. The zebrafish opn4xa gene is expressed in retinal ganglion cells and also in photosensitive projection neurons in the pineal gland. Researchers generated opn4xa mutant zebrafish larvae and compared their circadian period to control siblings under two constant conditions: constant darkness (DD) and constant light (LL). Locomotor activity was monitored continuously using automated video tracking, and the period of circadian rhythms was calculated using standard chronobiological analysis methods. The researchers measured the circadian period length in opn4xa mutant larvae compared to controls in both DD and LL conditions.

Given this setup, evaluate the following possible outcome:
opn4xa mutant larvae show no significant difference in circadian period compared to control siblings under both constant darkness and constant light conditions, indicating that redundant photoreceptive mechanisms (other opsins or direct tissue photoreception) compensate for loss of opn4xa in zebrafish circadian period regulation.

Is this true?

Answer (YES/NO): NO